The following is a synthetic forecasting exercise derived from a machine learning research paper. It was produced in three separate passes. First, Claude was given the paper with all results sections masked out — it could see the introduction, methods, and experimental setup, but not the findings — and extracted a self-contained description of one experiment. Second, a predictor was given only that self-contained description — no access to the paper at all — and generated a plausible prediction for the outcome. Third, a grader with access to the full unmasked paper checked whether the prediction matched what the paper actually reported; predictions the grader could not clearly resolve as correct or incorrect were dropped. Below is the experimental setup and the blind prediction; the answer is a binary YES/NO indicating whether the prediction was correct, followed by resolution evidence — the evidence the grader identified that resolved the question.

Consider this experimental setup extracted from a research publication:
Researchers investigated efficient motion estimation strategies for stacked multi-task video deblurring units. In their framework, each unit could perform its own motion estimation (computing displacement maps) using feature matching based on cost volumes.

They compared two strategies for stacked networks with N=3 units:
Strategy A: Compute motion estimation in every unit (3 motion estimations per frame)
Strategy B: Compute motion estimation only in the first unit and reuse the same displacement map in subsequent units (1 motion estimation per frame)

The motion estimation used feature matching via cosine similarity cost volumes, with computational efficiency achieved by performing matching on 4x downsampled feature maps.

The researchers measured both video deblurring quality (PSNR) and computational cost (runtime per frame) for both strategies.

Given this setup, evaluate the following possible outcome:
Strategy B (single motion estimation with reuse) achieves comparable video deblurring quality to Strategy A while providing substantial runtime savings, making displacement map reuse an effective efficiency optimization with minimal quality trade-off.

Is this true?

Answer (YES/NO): YES